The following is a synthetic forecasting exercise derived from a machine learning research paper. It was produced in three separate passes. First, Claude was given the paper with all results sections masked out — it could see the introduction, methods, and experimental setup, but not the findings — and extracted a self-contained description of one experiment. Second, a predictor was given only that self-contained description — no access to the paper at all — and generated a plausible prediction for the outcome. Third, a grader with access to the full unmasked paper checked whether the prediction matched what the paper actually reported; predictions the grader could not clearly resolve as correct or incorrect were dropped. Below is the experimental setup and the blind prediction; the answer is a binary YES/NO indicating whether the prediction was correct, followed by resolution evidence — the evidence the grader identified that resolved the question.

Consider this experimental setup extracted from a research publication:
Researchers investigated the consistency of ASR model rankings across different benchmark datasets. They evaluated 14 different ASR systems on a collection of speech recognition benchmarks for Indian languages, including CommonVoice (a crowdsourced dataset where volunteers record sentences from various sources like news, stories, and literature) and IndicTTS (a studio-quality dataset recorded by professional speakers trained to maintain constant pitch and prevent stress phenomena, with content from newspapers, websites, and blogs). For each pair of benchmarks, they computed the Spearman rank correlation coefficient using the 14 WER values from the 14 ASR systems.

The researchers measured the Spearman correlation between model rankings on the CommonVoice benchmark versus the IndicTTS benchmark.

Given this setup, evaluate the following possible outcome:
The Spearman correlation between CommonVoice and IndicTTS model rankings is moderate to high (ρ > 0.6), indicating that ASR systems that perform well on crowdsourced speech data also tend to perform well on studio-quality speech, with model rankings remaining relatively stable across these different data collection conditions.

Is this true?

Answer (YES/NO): NO